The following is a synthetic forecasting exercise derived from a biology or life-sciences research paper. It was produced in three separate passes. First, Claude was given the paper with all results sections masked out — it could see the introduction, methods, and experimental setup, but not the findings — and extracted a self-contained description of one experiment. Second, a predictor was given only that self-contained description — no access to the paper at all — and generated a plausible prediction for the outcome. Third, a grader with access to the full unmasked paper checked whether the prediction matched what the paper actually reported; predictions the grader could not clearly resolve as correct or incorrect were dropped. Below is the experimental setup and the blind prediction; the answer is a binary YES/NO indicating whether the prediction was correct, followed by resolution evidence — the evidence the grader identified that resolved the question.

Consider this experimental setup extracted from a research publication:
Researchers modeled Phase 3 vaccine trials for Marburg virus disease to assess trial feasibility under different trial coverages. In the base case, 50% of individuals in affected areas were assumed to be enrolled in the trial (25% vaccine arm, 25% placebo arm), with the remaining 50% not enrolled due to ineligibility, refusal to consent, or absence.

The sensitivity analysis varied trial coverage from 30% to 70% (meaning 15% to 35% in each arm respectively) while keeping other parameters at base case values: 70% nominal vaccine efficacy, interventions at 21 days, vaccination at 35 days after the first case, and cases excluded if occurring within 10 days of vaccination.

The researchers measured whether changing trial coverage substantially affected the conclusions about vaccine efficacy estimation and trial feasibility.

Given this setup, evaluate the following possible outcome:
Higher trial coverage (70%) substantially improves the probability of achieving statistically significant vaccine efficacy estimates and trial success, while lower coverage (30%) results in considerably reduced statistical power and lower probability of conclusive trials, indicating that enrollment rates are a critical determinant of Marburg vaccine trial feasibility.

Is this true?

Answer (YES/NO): NO